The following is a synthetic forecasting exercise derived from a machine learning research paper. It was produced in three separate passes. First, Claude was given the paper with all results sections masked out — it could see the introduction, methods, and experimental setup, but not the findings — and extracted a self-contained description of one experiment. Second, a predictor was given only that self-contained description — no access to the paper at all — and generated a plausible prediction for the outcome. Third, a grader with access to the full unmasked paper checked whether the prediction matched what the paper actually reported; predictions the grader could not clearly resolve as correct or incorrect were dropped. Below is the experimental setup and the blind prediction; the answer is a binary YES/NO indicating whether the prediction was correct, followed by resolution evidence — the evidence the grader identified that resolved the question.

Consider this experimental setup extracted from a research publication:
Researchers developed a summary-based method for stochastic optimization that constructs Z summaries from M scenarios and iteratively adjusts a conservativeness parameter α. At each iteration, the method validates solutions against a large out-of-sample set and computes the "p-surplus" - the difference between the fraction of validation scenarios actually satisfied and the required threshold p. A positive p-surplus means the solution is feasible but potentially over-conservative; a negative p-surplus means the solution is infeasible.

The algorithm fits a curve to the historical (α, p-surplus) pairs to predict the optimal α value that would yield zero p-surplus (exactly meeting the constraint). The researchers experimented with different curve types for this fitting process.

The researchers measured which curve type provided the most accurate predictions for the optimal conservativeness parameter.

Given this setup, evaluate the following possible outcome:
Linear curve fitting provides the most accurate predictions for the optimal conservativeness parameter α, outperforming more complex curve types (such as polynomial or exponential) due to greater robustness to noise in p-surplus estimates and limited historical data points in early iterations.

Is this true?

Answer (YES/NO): NO